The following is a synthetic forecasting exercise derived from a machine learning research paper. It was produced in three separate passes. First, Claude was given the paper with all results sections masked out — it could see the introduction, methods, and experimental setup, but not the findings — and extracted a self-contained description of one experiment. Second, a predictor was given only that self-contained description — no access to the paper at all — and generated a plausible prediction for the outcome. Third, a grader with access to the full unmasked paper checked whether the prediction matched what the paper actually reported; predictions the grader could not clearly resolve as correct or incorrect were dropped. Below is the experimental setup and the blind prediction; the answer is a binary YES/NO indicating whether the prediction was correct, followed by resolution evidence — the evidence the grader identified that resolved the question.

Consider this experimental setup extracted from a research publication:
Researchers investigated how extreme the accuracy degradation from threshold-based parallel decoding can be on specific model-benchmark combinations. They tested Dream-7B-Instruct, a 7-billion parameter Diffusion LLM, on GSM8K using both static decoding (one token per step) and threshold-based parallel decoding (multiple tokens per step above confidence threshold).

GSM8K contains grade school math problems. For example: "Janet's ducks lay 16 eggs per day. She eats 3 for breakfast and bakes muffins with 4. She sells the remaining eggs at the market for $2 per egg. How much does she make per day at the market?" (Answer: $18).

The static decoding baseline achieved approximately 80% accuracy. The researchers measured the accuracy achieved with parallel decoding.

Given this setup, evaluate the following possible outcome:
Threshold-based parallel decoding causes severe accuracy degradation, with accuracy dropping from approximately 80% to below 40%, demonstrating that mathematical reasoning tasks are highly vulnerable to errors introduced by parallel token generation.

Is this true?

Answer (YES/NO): NO